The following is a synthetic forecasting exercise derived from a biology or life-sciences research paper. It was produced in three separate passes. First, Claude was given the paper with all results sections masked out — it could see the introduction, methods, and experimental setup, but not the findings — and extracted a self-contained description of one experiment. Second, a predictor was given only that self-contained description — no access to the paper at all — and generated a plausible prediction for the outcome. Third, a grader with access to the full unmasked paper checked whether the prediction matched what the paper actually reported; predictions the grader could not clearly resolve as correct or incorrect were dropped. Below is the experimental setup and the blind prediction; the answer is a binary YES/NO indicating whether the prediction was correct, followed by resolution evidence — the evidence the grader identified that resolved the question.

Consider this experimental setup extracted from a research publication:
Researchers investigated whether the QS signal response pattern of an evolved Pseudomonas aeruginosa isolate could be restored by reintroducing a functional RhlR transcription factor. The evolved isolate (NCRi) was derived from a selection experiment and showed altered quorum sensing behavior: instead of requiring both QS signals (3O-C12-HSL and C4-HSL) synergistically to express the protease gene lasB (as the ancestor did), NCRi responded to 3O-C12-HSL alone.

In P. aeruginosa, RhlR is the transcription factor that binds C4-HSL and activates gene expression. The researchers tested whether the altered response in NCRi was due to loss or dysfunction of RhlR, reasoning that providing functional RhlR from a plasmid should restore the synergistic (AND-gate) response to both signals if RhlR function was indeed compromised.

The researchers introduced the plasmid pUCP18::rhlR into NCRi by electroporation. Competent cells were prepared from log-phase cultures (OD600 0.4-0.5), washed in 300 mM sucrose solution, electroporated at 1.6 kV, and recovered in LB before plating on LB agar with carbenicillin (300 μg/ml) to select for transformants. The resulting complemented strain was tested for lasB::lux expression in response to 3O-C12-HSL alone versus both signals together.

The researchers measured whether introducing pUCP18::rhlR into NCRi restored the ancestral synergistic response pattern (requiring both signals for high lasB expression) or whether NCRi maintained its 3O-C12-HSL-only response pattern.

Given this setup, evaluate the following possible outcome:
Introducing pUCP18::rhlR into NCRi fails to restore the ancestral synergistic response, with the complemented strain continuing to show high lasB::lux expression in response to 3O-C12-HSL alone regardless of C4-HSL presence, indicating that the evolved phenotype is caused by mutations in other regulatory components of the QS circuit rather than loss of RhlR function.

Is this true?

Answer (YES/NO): YES